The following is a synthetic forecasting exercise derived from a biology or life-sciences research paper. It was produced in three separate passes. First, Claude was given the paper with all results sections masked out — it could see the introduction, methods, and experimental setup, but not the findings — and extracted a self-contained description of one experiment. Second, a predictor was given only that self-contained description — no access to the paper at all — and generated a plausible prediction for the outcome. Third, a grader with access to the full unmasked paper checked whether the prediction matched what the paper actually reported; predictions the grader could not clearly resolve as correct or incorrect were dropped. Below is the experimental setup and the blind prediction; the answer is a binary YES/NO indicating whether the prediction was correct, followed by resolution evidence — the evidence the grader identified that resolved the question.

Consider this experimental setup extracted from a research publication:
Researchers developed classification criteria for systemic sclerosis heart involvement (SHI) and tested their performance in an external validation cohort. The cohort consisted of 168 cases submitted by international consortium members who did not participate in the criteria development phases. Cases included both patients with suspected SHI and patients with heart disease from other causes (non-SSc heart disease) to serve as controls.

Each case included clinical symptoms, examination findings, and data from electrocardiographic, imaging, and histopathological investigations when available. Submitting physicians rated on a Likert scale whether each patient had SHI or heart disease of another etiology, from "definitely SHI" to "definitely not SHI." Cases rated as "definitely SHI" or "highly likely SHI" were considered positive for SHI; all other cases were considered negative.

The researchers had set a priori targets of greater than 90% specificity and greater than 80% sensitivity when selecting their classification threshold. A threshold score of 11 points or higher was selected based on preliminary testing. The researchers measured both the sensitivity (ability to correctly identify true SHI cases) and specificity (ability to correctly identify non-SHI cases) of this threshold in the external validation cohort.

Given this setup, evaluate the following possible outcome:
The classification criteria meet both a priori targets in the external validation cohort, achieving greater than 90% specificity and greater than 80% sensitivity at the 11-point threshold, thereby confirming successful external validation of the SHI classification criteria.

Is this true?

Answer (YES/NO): NO